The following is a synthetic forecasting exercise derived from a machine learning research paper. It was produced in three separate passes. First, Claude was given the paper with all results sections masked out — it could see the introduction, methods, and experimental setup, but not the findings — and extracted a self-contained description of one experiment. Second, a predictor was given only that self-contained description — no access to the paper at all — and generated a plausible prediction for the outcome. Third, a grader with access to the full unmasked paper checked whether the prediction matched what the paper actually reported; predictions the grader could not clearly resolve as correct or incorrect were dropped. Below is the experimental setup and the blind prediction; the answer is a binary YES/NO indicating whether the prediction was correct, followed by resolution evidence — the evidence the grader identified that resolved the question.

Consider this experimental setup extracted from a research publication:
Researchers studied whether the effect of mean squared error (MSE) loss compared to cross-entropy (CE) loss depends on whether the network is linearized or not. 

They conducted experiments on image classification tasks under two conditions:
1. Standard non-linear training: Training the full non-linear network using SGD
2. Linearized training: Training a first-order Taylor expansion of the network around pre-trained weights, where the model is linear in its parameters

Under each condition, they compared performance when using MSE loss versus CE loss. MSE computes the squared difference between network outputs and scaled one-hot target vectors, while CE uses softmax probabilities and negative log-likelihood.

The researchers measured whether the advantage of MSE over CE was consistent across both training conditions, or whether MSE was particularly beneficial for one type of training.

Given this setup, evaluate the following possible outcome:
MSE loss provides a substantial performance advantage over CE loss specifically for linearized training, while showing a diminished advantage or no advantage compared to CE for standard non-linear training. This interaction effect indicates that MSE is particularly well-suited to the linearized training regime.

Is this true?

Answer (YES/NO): NO